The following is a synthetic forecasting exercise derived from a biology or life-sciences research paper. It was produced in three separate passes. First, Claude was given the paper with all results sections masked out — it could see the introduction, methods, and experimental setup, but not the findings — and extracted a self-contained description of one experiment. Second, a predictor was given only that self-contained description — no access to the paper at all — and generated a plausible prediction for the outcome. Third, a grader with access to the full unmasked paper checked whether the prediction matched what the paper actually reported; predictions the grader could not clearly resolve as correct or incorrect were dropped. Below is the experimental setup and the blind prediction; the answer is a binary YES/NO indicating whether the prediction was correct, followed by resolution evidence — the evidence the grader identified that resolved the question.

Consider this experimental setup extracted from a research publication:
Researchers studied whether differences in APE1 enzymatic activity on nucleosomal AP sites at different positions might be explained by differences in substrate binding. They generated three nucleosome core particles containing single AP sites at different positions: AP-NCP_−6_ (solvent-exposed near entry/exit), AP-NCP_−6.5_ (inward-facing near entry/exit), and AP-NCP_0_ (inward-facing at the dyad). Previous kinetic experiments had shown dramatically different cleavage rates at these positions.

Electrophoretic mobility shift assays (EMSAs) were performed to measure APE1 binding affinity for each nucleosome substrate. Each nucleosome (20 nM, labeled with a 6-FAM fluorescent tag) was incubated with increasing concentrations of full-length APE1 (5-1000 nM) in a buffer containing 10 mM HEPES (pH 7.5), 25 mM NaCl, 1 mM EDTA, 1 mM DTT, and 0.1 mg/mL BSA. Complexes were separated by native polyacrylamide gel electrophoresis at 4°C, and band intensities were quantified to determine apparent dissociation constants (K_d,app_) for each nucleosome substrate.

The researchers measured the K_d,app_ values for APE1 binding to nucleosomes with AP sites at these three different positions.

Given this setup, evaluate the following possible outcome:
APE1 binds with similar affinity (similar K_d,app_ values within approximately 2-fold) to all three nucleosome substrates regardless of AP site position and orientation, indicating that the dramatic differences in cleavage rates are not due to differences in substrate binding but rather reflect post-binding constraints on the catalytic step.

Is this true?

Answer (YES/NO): YES